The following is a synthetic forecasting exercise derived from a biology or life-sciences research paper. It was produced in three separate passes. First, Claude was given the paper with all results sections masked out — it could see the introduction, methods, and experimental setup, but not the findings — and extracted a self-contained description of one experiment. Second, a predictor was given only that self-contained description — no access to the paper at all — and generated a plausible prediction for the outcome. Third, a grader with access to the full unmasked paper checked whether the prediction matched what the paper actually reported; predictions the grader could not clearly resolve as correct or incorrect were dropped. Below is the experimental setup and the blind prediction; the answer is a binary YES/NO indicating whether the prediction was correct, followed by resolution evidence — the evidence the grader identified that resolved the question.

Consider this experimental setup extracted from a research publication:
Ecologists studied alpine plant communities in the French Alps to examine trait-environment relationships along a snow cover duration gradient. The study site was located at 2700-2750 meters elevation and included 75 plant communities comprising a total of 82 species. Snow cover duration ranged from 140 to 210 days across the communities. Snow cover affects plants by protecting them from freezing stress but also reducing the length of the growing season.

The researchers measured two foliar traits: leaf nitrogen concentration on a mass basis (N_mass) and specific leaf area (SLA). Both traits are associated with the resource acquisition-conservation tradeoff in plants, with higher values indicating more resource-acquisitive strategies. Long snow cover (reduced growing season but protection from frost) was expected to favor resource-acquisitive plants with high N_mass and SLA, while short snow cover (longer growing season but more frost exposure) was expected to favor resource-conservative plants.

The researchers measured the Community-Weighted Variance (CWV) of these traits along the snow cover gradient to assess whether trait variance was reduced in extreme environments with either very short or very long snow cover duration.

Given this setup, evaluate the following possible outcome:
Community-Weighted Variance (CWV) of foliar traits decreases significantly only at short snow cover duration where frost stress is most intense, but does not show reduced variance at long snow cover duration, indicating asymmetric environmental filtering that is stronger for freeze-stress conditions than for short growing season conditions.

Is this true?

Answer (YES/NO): NO